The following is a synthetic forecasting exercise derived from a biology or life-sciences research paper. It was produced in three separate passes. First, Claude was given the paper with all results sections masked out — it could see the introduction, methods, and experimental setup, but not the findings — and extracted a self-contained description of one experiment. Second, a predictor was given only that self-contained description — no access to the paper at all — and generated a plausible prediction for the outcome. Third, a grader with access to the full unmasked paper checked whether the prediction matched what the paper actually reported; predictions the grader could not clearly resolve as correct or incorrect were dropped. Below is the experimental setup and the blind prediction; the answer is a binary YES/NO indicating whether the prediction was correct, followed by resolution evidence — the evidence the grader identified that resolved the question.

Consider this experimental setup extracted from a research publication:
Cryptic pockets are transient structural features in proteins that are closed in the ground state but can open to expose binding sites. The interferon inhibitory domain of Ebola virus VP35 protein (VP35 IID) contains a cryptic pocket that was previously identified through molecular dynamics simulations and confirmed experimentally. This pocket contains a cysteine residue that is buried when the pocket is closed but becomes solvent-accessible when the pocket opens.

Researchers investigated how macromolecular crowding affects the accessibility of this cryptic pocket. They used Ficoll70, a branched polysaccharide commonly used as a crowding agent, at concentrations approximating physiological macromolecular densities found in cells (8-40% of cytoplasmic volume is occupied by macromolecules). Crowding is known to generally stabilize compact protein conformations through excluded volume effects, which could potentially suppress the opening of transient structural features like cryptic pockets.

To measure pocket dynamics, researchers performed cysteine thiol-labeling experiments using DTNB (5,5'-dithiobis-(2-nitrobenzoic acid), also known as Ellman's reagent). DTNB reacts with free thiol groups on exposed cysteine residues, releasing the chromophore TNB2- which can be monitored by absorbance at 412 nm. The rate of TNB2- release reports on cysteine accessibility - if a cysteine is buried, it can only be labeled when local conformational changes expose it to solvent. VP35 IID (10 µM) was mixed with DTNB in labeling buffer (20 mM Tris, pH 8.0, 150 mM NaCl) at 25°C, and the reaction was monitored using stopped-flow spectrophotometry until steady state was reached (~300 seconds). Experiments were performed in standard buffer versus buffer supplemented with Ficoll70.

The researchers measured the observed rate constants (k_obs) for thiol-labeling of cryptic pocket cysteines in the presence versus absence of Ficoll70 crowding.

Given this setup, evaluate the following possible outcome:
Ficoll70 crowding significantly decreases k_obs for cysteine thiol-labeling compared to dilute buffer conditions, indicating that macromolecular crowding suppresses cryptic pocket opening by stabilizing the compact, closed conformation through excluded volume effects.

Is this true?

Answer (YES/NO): NO